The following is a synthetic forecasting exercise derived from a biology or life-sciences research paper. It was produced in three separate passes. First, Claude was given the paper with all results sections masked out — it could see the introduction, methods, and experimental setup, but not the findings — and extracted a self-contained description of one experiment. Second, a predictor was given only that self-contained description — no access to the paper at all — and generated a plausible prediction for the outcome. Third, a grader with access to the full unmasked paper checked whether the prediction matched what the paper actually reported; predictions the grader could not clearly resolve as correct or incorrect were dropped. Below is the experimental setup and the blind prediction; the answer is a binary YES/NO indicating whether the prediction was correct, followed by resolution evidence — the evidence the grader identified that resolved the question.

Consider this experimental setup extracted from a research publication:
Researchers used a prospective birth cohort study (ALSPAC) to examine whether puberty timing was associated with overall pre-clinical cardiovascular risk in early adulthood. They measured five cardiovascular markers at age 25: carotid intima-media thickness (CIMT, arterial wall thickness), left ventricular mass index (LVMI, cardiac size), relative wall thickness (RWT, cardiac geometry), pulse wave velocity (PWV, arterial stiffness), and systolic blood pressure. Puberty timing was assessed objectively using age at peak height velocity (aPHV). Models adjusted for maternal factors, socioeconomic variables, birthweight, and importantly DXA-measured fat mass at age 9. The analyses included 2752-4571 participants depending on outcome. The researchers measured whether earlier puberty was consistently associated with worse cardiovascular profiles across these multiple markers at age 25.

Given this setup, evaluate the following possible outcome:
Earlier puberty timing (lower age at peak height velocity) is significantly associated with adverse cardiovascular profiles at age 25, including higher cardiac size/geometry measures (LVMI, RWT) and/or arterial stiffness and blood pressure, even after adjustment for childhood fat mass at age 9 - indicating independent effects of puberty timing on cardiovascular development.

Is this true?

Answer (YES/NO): NO